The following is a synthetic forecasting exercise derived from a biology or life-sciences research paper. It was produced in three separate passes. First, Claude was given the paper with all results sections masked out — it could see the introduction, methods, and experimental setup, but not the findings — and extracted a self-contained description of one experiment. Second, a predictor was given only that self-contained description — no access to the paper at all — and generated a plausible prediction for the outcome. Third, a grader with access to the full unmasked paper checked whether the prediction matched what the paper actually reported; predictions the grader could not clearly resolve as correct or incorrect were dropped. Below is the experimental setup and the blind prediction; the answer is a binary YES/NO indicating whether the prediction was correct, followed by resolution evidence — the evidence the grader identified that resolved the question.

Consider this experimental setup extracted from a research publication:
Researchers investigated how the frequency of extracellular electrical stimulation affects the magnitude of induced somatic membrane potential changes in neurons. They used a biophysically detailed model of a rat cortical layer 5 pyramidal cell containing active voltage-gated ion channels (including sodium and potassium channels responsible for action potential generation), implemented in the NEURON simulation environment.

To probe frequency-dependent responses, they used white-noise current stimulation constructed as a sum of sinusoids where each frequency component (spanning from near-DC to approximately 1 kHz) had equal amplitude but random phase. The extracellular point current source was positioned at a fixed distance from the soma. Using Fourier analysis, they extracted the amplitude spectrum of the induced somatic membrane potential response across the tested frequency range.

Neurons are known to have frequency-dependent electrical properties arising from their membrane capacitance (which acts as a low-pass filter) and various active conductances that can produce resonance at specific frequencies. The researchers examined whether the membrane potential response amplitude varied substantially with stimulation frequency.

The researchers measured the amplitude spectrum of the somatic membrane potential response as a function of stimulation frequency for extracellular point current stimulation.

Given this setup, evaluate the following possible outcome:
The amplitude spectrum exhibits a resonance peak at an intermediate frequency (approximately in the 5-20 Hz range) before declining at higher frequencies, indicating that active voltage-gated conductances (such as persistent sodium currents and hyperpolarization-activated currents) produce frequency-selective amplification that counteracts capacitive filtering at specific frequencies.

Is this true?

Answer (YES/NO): NO